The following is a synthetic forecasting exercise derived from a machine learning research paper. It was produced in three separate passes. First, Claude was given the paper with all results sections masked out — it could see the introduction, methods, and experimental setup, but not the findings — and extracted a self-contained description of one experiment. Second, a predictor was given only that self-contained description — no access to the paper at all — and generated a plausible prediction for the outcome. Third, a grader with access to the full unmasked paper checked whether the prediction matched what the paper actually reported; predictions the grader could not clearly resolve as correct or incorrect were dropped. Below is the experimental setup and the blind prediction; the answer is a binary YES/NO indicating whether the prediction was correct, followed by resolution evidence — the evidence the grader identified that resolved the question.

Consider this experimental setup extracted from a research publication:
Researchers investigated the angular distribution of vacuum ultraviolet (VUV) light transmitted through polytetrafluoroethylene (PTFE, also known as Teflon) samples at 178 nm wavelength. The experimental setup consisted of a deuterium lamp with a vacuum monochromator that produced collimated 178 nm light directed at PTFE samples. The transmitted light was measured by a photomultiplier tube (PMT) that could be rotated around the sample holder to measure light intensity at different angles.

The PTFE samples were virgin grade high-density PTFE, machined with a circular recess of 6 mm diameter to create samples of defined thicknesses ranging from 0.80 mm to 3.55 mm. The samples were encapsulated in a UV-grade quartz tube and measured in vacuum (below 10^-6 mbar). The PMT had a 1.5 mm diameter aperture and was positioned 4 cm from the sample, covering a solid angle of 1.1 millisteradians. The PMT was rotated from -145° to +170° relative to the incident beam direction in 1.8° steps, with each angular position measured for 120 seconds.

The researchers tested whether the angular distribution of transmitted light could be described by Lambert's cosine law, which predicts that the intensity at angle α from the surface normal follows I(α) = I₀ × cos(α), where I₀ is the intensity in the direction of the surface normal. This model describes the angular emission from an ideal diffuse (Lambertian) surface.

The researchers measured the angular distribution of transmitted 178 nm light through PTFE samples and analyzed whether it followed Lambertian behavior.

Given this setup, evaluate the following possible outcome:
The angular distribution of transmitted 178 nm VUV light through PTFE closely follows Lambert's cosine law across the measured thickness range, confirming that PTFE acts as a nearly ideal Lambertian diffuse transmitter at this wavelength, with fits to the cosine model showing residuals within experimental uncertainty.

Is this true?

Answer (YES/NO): YES